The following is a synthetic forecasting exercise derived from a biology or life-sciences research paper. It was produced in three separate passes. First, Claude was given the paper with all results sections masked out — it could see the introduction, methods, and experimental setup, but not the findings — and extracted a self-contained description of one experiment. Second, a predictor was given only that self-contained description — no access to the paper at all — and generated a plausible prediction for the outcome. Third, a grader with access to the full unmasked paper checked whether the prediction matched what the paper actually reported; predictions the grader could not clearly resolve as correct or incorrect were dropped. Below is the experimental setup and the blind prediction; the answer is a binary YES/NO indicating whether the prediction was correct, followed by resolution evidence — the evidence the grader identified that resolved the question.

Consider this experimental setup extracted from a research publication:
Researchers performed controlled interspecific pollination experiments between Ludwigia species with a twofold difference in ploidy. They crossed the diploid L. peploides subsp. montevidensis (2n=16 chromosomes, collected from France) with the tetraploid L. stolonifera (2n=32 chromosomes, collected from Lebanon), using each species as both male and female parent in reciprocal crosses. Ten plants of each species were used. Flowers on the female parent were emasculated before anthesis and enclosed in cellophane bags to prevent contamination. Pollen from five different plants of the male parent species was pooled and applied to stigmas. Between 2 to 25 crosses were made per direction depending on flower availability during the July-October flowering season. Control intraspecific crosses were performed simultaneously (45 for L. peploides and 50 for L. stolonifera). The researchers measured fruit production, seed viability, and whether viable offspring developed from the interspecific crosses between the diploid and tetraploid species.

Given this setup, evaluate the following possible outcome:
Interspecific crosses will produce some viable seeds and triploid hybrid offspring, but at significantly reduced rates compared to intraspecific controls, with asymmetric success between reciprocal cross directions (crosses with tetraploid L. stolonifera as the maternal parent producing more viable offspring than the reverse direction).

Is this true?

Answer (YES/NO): NO